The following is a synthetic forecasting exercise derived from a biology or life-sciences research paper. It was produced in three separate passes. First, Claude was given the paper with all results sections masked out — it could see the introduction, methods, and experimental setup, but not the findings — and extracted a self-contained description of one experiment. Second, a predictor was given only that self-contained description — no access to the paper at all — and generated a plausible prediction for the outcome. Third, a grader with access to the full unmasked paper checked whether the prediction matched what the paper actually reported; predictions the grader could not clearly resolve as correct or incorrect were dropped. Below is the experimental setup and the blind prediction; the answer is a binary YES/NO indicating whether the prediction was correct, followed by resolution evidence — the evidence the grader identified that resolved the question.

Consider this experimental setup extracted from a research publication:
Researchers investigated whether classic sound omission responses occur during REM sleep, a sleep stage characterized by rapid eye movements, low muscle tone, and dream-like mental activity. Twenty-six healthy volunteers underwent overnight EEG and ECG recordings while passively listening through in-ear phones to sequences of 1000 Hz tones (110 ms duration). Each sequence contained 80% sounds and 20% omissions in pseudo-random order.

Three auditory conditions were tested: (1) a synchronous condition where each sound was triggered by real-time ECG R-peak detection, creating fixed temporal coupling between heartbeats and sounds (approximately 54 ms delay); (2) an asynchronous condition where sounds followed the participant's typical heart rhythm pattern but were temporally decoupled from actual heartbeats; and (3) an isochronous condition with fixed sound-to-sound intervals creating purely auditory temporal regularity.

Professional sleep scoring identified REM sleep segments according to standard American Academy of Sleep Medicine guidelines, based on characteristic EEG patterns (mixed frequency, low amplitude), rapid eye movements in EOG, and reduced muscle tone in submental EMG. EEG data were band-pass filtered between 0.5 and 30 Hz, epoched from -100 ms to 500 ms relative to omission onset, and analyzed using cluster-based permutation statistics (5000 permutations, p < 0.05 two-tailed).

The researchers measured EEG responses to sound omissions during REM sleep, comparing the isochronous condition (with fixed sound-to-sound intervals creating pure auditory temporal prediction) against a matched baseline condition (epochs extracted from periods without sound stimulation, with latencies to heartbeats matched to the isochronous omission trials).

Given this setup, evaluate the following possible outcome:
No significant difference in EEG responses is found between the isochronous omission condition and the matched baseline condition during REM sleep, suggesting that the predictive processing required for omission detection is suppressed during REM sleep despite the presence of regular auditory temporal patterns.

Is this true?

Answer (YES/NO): YES